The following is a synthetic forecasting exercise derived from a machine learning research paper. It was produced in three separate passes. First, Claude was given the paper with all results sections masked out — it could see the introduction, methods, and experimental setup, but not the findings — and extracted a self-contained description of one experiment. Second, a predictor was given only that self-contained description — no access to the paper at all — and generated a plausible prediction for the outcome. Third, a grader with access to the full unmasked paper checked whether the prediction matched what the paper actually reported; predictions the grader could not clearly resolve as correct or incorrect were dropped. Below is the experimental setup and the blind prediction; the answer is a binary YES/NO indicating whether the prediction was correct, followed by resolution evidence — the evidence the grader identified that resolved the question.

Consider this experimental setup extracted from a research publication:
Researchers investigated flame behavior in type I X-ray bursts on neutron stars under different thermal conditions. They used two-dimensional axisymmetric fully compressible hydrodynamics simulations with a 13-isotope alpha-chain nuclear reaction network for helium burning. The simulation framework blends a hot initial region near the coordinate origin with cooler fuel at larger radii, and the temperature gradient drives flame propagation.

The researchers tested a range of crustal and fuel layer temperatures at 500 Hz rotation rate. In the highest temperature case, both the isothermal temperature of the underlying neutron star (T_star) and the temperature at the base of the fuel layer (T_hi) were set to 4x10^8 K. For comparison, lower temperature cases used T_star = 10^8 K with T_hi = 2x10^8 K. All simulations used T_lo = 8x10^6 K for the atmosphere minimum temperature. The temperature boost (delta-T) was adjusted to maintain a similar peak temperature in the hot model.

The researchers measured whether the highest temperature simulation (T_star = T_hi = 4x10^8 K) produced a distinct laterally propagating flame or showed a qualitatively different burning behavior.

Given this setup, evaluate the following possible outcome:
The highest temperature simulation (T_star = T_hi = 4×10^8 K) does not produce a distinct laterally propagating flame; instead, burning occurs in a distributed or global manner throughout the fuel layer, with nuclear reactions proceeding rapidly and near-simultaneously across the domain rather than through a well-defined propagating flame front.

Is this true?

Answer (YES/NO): YES